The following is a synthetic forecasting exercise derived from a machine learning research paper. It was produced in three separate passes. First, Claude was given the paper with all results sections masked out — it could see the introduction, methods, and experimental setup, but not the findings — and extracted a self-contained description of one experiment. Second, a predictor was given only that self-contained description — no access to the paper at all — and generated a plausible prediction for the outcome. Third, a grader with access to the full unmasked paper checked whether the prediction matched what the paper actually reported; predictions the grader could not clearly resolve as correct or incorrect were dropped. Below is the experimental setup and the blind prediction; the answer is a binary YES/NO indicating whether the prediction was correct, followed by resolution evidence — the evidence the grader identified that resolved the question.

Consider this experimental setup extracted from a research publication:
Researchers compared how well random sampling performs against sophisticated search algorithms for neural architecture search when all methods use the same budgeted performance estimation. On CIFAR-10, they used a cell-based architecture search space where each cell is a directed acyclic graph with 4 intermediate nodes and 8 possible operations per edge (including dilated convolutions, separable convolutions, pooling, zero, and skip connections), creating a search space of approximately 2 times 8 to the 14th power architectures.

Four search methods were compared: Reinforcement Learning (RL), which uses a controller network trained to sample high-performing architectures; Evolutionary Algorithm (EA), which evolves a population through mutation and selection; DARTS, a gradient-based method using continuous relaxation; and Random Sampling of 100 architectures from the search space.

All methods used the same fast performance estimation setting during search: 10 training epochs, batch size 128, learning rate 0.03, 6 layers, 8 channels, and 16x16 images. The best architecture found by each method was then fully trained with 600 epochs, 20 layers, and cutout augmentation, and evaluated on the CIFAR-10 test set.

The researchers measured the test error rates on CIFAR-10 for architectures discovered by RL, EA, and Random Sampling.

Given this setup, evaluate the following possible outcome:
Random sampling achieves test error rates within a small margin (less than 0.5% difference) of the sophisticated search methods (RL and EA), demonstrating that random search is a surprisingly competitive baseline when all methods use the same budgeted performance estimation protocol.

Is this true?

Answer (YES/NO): YES